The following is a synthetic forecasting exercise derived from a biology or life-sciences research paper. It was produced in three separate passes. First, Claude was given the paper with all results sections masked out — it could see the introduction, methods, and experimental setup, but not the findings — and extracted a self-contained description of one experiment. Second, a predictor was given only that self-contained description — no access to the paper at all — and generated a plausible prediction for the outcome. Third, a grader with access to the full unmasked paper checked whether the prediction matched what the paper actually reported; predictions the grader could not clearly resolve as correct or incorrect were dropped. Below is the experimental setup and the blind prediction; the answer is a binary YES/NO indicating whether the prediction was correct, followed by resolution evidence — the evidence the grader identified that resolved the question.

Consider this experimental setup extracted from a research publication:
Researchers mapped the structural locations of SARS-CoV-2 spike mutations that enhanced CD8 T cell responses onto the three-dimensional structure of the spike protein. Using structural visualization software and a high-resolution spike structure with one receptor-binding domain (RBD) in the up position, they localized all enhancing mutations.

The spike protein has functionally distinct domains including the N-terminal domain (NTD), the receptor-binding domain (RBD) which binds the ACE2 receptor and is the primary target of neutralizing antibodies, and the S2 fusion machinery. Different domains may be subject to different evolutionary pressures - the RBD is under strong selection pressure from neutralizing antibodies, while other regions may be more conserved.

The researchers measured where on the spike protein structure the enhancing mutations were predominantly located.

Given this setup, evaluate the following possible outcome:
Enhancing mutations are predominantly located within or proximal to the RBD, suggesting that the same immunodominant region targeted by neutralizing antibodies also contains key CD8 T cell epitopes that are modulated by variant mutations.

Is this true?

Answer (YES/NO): NO